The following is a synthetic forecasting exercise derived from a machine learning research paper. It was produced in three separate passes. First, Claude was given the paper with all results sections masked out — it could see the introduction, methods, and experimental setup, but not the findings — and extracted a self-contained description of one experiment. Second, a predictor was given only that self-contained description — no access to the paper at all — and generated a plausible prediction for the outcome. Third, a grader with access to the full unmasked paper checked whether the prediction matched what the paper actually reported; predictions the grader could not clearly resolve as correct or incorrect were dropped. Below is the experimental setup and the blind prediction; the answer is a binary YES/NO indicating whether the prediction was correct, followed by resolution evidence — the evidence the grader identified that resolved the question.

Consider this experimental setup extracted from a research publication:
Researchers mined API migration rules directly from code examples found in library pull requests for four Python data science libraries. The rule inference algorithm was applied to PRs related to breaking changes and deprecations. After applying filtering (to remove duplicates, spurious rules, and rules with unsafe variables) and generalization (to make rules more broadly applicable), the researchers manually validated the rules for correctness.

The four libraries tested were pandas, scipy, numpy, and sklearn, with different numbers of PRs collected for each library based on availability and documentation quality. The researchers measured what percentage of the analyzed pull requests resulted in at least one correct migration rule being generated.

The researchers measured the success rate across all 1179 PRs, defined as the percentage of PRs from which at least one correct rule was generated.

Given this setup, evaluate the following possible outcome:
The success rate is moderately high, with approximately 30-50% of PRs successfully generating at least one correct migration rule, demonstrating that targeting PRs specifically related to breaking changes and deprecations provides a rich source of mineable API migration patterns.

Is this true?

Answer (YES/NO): NO